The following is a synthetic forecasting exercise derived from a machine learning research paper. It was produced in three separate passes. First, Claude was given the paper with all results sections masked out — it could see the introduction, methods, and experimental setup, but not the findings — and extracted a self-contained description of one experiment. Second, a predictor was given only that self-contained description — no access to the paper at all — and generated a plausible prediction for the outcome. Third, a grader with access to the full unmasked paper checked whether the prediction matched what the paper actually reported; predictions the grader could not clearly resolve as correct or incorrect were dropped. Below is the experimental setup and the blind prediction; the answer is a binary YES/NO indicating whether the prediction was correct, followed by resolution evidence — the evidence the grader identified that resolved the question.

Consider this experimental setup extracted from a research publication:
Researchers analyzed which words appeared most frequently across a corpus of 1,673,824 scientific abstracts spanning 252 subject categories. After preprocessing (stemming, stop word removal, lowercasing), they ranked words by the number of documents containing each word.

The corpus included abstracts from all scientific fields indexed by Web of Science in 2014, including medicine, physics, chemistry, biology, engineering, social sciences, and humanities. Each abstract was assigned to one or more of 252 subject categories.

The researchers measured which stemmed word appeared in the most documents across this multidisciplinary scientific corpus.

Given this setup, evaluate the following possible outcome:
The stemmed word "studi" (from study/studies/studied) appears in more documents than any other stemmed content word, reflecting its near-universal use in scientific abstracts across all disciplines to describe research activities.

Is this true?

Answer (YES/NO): NO